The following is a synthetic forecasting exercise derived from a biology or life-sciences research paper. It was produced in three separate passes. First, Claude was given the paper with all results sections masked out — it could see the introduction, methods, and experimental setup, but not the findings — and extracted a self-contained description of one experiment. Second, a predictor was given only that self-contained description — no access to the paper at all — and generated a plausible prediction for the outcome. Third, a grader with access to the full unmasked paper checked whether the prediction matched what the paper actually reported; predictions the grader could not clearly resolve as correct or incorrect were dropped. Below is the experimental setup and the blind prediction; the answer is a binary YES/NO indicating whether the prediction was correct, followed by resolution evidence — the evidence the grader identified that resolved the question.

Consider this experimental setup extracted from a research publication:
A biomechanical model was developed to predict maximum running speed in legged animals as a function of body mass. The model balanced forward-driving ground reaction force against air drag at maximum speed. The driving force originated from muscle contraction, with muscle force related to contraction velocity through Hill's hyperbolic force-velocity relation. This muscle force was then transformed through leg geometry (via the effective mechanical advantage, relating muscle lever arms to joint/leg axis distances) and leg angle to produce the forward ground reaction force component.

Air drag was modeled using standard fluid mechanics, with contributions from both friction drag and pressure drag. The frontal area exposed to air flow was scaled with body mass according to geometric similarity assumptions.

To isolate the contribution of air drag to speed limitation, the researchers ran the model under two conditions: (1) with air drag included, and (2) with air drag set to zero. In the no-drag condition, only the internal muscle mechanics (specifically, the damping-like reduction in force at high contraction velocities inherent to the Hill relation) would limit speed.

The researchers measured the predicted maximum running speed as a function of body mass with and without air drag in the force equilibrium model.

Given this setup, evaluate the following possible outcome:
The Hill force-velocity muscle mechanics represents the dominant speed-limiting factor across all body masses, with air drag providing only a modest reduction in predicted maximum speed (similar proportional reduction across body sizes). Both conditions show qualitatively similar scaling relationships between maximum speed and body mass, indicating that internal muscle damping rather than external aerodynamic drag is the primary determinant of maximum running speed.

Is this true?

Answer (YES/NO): NO